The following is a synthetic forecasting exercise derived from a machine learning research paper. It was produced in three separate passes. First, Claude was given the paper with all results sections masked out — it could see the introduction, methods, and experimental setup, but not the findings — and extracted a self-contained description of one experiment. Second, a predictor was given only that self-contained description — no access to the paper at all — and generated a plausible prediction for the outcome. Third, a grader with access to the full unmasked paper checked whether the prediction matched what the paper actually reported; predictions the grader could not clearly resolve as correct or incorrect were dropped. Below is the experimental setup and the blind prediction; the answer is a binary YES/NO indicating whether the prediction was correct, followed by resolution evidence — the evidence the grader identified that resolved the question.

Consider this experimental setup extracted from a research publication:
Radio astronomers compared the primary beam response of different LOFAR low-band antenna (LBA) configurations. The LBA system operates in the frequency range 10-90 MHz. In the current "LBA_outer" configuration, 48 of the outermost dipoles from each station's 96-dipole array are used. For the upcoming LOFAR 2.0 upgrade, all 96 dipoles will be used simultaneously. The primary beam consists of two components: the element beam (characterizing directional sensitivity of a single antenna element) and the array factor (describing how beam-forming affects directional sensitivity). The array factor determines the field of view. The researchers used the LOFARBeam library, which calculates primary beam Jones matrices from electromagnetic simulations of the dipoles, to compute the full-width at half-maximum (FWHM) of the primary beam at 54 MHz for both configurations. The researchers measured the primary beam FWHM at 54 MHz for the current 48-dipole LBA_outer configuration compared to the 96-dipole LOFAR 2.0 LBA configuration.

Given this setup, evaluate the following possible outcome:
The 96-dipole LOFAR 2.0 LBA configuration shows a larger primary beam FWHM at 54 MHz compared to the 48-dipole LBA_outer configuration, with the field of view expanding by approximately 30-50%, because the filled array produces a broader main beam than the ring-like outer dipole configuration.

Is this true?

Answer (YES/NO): YES